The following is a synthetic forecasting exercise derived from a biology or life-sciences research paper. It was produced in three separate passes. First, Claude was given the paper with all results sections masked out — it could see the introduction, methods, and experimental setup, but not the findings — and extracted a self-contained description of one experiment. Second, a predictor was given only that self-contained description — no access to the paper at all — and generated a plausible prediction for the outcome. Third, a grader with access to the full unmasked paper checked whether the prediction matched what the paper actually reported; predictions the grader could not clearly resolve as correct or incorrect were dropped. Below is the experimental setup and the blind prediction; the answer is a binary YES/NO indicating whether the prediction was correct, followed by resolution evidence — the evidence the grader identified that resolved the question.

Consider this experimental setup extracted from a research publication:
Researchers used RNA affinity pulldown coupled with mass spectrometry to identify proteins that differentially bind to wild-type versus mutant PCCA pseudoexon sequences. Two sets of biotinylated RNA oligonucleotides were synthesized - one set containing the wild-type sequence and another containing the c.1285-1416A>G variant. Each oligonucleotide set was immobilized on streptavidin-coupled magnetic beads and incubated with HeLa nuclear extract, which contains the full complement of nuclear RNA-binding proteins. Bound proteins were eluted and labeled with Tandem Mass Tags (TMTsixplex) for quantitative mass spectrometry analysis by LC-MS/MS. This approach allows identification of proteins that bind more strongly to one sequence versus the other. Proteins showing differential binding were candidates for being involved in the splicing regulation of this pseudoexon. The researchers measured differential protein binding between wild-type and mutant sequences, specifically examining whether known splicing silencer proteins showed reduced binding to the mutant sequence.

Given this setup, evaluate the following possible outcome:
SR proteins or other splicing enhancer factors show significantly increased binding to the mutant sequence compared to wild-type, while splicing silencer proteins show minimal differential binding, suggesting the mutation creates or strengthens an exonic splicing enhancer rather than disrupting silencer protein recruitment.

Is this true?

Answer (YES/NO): NO